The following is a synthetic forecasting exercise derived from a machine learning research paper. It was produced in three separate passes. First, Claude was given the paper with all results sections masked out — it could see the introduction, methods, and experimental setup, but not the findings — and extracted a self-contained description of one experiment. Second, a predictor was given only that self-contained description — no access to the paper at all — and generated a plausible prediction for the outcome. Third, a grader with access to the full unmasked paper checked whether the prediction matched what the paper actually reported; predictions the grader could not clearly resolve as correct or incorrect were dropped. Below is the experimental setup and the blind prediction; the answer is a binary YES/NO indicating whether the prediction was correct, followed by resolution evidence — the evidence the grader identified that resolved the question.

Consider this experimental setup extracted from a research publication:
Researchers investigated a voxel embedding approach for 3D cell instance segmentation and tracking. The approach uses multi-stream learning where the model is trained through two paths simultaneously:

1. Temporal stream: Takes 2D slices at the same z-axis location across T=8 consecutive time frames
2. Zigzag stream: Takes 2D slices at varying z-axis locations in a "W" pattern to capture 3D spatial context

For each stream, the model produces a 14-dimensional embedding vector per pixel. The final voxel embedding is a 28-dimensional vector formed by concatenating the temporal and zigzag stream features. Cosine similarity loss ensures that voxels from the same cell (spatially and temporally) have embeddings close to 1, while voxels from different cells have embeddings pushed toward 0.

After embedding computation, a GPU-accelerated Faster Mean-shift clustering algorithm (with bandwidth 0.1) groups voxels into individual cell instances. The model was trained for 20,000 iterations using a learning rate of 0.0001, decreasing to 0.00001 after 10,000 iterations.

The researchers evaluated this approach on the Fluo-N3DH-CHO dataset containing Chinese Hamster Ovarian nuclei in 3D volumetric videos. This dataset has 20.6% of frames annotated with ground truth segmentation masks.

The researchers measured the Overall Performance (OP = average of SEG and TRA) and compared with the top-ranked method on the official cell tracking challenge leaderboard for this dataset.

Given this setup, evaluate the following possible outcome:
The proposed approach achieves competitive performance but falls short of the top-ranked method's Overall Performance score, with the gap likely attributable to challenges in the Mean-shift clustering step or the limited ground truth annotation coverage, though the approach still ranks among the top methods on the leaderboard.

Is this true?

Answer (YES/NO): NO